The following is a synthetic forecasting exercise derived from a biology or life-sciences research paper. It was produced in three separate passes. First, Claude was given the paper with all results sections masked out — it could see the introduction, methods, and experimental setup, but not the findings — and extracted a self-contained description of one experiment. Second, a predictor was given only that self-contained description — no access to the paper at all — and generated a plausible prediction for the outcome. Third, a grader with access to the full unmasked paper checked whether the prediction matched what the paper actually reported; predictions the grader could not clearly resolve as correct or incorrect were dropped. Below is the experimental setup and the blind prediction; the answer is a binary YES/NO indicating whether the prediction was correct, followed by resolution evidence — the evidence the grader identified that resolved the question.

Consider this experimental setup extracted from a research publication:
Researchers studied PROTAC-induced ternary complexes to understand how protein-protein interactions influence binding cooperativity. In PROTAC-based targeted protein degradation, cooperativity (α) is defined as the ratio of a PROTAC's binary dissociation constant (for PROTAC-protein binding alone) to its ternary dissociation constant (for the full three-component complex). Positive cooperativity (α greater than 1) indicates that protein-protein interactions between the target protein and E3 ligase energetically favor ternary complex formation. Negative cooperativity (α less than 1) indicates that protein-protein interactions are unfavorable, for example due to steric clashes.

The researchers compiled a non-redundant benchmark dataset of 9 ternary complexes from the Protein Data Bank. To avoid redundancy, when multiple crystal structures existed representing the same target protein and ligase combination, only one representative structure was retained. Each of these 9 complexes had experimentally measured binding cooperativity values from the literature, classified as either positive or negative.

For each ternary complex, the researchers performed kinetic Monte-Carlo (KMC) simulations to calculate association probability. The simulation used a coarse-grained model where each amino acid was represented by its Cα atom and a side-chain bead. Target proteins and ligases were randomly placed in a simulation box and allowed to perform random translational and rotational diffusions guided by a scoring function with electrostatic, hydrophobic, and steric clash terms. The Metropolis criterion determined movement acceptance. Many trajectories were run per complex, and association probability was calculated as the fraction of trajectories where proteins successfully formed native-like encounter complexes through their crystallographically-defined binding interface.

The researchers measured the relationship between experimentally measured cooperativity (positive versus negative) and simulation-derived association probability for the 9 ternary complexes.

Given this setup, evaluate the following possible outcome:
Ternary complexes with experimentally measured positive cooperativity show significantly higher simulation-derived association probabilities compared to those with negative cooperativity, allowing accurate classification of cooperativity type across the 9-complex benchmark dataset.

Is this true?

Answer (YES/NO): NO